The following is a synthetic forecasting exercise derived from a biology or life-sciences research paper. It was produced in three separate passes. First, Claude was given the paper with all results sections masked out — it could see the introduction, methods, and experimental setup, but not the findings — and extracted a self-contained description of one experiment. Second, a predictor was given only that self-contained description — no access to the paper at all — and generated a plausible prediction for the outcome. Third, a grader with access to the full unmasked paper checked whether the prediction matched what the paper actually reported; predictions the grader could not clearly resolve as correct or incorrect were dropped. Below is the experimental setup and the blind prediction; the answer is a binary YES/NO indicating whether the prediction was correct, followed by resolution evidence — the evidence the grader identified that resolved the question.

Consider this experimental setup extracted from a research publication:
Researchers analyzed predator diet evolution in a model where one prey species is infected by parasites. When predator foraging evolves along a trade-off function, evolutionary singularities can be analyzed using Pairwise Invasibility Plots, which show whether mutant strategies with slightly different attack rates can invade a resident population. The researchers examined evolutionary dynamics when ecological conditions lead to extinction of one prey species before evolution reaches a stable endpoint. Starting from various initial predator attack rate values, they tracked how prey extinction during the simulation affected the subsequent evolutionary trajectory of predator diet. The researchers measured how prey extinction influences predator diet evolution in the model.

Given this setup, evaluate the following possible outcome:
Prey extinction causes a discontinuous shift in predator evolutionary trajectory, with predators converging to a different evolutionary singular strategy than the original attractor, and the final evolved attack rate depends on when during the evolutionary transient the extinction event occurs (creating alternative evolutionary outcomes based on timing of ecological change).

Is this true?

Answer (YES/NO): NO